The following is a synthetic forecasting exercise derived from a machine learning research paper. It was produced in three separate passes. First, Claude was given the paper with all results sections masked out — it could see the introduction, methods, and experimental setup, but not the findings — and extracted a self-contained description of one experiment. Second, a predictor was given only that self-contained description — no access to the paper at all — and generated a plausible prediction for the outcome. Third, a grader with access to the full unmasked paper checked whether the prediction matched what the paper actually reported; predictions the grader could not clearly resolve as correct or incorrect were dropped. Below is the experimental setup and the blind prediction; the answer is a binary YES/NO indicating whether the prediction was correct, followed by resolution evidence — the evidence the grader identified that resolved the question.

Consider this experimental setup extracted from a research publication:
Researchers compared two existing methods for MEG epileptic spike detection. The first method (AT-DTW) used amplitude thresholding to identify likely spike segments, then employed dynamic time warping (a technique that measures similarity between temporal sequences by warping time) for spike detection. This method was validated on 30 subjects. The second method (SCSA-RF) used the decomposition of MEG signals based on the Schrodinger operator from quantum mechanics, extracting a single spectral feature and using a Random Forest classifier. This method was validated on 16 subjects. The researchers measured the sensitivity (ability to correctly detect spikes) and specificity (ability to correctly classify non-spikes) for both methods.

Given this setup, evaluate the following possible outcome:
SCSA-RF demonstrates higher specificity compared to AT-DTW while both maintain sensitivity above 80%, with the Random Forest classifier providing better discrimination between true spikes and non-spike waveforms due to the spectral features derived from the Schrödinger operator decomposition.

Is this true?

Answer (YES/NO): NO